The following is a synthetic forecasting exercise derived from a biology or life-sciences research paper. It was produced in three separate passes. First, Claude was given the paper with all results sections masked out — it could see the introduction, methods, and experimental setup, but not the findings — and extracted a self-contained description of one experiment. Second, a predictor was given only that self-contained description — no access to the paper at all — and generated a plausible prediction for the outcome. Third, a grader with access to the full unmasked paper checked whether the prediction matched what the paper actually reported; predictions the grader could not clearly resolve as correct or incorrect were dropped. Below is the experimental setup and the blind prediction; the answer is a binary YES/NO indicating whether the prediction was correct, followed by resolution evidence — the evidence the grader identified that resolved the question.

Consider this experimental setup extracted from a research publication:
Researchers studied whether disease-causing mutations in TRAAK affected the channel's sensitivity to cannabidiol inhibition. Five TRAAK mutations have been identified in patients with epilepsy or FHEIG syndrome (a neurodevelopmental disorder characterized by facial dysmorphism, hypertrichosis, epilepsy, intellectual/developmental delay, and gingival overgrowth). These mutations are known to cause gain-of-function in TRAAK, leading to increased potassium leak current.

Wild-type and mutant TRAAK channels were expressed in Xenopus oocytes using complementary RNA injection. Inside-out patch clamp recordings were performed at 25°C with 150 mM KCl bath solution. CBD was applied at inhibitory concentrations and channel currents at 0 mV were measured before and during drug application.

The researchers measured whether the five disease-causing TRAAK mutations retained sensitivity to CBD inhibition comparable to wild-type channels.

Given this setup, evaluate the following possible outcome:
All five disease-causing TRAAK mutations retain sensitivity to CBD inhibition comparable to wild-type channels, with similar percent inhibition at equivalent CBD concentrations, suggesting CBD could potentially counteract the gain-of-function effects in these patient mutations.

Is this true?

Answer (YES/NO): NO